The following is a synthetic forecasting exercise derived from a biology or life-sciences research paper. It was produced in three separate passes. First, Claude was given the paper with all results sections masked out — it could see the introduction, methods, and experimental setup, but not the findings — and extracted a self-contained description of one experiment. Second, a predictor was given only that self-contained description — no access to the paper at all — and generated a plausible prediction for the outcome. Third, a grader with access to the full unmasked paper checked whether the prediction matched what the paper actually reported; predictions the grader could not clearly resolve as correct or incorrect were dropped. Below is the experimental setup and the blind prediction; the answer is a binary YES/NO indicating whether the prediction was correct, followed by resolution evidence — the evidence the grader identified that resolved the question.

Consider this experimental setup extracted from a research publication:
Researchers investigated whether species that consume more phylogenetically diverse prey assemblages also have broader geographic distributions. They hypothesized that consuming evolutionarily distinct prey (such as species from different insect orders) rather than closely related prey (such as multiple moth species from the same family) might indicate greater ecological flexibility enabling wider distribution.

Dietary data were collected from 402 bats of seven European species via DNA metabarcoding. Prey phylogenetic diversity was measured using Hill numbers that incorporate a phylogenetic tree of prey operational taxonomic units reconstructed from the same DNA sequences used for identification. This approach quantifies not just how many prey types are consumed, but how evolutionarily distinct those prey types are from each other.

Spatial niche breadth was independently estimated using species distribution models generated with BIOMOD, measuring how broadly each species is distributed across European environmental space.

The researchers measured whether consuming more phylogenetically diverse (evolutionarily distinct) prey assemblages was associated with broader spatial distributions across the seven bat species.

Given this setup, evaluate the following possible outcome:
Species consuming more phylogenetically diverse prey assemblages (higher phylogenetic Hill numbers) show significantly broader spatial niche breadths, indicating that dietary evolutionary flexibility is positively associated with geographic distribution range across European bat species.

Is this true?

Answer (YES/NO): YES